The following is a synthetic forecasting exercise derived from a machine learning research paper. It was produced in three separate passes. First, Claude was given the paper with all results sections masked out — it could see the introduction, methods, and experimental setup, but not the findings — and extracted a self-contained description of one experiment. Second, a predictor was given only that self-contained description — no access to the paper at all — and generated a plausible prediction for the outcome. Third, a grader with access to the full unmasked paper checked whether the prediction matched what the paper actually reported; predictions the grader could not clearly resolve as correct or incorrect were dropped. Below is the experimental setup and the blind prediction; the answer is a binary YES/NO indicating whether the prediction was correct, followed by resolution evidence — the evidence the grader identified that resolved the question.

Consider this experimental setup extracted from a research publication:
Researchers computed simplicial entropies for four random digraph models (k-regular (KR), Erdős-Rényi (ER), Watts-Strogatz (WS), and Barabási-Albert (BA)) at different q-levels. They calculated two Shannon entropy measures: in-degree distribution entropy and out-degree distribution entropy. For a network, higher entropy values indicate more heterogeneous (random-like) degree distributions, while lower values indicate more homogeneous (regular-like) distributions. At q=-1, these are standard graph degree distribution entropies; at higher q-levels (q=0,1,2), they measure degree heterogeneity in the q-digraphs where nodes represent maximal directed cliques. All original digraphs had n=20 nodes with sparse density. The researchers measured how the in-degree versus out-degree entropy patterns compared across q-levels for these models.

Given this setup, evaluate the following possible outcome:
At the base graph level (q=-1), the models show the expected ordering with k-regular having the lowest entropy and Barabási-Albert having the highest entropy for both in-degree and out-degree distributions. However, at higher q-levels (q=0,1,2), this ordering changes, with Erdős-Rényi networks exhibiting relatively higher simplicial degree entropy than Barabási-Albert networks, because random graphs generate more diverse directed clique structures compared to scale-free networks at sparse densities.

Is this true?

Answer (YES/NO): NO